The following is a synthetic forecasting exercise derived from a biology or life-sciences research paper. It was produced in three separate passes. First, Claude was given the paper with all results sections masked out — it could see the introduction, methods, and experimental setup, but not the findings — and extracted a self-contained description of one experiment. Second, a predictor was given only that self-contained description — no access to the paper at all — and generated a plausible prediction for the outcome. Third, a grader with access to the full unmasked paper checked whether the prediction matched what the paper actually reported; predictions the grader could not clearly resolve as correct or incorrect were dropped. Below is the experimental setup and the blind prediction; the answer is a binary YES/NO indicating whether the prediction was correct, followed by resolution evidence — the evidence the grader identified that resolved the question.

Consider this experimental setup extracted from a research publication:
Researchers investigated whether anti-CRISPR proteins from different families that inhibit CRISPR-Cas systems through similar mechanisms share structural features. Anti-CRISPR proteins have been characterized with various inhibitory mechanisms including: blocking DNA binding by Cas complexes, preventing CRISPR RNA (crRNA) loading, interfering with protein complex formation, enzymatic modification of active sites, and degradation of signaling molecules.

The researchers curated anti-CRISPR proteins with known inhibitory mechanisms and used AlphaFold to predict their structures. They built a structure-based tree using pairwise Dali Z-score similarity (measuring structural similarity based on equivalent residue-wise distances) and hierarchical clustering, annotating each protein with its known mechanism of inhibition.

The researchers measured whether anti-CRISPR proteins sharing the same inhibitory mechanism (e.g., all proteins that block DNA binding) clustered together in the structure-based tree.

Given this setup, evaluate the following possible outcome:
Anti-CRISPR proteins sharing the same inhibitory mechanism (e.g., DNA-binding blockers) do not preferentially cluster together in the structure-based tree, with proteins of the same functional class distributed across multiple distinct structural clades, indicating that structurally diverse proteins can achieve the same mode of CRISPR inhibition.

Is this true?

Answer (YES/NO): YES